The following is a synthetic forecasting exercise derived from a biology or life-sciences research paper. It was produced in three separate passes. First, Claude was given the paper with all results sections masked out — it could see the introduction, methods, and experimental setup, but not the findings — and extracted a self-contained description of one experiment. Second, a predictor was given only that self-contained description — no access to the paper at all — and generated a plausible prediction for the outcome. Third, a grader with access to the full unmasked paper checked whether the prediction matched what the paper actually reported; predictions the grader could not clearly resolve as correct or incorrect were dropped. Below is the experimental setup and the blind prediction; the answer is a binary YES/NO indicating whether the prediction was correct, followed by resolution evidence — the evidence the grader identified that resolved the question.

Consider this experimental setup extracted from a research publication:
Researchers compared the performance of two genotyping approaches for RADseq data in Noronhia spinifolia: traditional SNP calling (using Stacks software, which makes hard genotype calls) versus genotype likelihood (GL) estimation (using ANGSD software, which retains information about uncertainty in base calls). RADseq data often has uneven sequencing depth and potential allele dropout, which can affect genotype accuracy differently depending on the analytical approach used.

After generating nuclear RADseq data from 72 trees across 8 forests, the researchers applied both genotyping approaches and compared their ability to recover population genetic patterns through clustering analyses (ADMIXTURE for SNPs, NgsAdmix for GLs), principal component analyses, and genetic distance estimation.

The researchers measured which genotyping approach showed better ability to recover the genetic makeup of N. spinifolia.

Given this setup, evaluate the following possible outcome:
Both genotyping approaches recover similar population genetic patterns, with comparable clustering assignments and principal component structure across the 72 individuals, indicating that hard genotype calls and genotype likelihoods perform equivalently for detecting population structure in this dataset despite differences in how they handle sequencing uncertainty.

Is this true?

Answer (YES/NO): NO